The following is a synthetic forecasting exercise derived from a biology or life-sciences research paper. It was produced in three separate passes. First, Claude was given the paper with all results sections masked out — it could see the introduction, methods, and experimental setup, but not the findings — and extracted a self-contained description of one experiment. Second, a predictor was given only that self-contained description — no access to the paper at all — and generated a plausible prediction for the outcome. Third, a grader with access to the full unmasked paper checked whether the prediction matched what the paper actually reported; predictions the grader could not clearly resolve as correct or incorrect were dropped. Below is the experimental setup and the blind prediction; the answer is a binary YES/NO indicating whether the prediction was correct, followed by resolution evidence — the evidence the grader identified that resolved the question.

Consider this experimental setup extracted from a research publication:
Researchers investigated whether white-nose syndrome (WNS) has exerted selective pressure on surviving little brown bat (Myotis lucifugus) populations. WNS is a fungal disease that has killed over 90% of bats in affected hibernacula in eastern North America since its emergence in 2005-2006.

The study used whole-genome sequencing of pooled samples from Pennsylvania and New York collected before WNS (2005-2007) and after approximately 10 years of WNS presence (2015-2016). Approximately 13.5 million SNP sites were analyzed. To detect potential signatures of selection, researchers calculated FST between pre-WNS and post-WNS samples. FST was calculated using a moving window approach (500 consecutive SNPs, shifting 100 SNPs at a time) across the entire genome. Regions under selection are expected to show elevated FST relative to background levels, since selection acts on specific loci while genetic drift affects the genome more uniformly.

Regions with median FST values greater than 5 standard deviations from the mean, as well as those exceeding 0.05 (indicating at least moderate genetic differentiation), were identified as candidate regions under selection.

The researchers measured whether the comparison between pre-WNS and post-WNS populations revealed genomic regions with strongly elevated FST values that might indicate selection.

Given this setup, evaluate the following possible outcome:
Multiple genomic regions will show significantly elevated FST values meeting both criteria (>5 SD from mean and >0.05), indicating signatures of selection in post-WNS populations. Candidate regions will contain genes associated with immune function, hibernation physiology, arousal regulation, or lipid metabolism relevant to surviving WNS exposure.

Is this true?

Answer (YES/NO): NO